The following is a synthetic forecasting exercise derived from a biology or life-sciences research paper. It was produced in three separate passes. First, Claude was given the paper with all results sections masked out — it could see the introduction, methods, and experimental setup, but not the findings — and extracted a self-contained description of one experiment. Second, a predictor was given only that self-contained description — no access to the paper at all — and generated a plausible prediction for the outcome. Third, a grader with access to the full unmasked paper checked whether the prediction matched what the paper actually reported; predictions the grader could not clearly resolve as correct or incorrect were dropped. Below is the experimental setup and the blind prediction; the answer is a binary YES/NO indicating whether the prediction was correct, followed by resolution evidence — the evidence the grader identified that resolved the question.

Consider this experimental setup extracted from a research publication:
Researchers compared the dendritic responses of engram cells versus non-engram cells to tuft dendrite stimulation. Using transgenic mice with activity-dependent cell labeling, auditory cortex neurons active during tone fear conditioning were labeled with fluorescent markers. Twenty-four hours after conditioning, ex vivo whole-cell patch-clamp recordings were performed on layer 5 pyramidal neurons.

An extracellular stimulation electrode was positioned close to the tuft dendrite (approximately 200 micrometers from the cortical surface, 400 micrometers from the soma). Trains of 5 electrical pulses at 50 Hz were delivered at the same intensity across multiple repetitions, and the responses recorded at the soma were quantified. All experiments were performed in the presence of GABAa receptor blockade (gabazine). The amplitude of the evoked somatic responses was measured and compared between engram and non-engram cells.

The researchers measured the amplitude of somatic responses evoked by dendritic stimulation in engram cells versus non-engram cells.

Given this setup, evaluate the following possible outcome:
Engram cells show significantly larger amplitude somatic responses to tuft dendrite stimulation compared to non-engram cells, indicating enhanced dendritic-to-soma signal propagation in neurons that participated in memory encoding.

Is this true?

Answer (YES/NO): NO